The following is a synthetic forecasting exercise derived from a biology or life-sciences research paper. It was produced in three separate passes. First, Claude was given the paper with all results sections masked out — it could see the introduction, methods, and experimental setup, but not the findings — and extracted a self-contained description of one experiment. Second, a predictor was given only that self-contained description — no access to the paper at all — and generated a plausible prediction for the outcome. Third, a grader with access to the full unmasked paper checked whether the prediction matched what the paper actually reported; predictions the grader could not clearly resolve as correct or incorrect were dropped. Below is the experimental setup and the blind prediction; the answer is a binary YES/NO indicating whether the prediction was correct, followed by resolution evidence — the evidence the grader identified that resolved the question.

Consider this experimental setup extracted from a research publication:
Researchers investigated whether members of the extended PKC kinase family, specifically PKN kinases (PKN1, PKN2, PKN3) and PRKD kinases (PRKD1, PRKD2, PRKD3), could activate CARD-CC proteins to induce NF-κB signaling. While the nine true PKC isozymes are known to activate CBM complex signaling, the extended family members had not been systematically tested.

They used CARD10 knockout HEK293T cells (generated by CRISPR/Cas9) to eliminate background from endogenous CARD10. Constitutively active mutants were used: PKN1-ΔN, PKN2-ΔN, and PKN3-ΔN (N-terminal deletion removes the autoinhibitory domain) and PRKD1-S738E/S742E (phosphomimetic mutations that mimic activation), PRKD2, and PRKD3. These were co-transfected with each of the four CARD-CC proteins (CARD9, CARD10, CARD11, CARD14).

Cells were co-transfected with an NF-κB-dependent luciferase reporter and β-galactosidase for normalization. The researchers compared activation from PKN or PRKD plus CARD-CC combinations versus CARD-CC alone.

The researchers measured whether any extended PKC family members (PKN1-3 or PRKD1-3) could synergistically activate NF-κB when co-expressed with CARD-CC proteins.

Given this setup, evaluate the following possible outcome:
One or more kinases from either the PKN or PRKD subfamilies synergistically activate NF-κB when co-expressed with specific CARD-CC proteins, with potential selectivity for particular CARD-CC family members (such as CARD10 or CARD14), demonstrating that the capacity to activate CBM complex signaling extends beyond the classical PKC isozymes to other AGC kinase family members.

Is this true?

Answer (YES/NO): NO